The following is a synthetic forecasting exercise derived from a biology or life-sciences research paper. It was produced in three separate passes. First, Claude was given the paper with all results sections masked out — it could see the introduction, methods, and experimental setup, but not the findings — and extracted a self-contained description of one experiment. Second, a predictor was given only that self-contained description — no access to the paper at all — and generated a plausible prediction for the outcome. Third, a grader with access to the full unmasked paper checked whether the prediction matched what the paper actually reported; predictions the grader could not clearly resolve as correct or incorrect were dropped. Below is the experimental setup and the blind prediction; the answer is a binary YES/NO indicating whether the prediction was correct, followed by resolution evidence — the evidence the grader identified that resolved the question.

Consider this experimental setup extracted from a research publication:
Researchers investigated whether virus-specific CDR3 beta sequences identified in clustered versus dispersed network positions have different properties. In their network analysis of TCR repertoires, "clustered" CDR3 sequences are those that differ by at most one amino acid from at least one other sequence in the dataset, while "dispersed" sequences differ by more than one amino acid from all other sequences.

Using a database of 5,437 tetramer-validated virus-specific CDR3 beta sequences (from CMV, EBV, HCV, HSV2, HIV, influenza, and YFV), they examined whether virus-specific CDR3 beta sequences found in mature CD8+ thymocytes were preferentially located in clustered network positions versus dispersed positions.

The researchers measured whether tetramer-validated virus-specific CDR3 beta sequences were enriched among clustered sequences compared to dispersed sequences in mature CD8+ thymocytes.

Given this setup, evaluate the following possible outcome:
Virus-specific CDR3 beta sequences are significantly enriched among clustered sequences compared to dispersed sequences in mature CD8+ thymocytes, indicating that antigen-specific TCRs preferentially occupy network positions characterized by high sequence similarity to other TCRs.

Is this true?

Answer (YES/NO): YES